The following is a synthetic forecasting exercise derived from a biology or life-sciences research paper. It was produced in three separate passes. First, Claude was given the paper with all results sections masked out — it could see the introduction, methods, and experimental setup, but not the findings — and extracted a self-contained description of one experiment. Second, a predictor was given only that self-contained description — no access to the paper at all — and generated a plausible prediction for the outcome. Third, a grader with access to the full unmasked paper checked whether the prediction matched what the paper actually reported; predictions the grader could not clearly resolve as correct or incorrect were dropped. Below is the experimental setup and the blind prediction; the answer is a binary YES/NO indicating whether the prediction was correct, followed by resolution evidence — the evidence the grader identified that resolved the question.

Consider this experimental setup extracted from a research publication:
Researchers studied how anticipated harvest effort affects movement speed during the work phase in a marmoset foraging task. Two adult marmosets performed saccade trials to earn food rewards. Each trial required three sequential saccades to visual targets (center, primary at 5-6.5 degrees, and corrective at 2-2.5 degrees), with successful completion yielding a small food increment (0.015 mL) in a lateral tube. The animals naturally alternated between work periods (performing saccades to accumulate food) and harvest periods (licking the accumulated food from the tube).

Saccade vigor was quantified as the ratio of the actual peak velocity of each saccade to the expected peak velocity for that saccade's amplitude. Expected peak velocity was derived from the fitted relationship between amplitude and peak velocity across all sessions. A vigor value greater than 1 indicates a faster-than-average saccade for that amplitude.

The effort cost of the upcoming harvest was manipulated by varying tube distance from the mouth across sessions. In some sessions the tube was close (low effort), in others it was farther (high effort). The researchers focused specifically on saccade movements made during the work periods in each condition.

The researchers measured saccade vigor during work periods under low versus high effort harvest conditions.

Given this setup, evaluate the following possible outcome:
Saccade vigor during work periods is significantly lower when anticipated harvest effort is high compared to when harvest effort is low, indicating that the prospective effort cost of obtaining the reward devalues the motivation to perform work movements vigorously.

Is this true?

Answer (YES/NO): YES